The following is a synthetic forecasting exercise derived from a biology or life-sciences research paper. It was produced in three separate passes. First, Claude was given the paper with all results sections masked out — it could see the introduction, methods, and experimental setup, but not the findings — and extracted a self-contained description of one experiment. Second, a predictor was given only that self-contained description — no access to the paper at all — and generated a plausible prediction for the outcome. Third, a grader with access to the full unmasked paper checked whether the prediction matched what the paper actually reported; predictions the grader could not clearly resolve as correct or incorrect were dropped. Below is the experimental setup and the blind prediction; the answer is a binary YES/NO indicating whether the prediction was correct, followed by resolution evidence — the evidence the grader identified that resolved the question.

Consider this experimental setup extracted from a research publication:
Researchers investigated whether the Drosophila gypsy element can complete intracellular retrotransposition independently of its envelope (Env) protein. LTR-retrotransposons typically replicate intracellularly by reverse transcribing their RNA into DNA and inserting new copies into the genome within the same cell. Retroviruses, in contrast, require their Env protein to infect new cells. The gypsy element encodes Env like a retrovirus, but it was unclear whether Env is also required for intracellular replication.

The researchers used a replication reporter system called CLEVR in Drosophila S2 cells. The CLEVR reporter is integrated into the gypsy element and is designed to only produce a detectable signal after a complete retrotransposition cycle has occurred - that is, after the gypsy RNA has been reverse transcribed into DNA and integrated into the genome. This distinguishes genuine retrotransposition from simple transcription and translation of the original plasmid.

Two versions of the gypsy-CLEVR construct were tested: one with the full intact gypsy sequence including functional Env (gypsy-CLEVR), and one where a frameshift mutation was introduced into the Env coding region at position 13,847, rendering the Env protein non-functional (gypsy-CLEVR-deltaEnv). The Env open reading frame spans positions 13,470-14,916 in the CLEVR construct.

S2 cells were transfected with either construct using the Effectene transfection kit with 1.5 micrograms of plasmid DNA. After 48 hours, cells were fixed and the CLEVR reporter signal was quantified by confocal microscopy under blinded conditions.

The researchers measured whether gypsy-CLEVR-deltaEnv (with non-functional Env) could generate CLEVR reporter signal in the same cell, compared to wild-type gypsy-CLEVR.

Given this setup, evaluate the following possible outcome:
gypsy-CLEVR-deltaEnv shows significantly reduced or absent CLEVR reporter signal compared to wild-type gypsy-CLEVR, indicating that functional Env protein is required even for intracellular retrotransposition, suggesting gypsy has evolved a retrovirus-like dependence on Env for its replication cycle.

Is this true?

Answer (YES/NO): NO